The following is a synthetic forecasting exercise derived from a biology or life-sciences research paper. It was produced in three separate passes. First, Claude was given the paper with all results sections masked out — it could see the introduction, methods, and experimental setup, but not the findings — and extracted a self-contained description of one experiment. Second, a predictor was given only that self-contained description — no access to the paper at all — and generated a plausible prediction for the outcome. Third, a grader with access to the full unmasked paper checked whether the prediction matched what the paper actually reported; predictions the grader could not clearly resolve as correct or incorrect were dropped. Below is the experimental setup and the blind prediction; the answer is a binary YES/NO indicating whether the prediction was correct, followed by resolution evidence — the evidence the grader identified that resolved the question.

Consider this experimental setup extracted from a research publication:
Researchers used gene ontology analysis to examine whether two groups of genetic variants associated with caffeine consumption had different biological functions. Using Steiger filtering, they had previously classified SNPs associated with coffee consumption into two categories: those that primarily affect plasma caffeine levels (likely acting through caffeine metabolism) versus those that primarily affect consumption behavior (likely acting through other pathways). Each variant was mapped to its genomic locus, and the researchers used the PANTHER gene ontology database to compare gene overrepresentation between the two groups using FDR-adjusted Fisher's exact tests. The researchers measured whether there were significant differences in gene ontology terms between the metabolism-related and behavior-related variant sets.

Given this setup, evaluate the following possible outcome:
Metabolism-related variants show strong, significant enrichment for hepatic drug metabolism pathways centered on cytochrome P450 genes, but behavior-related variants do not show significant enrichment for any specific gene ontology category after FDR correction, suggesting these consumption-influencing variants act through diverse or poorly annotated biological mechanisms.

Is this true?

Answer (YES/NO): NO